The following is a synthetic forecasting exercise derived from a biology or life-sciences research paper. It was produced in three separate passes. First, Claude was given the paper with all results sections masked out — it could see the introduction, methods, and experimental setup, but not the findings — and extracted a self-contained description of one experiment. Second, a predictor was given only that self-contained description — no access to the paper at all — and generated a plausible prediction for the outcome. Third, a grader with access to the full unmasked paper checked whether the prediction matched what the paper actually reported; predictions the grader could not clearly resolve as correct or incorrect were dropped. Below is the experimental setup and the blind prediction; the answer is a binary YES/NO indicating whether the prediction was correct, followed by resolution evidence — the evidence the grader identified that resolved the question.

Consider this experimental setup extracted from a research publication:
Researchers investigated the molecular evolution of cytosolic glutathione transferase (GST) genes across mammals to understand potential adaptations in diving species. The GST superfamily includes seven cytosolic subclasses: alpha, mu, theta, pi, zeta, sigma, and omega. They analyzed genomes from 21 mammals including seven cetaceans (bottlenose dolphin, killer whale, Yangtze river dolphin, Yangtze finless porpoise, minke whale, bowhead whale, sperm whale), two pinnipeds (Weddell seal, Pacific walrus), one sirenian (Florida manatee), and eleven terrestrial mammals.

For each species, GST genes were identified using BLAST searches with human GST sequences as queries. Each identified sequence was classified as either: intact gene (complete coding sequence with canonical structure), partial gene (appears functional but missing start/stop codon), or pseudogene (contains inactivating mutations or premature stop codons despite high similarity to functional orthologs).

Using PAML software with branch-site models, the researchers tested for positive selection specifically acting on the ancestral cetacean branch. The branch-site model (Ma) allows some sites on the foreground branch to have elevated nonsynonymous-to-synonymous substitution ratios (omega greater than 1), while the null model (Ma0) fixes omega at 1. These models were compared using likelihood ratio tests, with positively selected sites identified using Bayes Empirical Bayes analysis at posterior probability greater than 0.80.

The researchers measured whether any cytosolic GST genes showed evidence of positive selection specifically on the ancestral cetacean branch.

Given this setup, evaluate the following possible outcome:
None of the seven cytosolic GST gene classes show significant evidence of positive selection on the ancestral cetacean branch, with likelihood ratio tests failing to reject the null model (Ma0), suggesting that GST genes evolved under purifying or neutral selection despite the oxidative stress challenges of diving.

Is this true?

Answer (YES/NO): YES